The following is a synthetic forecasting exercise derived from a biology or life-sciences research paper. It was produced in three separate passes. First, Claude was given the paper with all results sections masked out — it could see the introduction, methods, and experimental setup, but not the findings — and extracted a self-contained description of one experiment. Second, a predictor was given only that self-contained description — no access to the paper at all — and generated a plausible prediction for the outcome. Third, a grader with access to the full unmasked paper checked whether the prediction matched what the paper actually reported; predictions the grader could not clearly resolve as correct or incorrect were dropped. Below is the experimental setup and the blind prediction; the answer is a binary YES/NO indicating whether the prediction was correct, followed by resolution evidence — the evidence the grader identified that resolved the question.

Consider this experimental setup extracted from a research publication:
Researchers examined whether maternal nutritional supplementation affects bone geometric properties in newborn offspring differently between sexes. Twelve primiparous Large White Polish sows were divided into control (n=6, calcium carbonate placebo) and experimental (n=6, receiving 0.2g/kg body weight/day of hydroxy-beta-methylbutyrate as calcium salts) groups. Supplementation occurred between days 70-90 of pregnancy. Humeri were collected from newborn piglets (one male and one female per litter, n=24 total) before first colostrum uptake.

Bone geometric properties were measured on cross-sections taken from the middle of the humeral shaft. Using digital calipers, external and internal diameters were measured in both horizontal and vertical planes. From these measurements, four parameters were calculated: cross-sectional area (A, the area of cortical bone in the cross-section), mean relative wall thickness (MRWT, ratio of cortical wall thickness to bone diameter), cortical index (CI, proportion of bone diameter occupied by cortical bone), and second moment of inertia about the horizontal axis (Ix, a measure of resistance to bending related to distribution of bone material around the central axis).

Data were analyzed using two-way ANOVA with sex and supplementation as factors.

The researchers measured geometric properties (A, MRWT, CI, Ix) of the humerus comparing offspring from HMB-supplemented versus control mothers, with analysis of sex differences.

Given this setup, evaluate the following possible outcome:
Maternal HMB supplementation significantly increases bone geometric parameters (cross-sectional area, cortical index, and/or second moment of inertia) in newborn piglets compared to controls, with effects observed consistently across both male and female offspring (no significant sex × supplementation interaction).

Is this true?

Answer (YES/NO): NO